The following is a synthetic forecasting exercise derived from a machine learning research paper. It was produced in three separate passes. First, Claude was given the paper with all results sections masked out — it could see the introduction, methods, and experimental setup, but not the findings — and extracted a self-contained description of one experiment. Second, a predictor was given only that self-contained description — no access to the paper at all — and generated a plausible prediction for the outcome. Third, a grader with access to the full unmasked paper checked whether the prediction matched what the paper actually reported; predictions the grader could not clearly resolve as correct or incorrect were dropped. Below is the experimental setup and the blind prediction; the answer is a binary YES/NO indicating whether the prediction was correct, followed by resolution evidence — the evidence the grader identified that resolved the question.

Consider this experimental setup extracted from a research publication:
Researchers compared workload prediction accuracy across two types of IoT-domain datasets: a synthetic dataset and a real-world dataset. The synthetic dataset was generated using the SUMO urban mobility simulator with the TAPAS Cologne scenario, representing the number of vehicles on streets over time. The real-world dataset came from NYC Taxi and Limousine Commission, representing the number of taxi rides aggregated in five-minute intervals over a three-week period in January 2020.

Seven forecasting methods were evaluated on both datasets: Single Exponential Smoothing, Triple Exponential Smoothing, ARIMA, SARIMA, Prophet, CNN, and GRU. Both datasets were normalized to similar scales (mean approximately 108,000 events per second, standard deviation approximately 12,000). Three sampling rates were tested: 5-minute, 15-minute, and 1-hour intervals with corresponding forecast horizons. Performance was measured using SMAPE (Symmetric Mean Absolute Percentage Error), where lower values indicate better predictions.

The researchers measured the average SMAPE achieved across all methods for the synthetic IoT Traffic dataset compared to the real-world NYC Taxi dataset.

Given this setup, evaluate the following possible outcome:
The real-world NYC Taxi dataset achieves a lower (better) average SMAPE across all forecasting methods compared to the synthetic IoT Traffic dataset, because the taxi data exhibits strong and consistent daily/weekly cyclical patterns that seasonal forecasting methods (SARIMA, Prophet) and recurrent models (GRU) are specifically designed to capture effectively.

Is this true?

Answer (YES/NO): NO